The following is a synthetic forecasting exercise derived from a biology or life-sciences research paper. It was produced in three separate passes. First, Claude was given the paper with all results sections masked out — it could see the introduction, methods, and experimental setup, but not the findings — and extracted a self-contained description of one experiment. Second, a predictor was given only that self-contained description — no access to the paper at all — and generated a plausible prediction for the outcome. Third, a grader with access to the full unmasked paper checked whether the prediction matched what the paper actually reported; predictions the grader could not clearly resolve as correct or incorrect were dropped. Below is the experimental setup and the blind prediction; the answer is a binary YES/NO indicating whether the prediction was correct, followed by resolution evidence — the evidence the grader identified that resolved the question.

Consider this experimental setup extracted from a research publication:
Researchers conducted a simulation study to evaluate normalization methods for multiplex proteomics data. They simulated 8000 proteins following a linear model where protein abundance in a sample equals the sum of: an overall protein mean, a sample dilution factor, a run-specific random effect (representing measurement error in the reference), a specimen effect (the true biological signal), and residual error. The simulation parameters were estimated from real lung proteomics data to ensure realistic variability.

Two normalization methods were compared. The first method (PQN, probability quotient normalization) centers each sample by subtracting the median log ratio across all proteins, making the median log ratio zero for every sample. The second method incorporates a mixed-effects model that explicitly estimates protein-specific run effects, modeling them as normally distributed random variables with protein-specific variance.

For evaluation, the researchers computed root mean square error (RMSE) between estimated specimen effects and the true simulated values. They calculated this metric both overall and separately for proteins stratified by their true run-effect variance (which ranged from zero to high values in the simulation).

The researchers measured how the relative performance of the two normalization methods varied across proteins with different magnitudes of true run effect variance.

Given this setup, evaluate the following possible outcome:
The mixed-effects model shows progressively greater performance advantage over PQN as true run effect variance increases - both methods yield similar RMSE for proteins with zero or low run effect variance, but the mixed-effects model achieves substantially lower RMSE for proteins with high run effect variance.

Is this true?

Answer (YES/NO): YES